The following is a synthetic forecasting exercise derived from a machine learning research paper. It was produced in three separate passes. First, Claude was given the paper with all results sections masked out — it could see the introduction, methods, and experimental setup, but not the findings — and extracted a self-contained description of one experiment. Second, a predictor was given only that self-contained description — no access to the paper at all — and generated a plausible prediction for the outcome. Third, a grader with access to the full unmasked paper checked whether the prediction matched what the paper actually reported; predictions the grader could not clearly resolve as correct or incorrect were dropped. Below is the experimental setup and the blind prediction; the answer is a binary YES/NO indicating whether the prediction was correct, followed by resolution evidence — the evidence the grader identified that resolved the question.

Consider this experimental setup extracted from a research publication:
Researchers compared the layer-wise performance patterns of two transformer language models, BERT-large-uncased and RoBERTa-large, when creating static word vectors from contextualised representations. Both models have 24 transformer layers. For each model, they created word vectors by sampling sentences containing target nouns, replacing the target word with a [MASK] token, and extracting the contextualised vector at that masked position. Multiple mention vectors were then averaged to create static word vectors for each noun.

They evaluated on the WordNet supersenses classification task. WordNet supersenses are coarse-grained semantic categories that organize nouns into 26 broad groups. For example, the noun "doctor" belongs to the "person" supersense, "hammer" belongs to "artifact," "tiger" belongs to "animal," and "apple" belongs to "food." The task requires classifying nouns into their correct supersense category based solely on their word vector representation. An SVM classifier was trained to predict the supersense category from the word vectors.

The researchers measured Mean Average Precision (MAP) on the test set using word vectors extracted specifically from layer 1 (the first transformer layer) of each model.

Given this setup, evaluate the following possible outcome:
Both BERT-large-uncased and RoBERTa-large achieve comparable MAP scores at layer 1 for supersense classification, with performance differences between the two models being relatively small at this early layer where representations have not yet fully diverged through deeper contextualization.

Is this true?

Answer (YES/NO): NO